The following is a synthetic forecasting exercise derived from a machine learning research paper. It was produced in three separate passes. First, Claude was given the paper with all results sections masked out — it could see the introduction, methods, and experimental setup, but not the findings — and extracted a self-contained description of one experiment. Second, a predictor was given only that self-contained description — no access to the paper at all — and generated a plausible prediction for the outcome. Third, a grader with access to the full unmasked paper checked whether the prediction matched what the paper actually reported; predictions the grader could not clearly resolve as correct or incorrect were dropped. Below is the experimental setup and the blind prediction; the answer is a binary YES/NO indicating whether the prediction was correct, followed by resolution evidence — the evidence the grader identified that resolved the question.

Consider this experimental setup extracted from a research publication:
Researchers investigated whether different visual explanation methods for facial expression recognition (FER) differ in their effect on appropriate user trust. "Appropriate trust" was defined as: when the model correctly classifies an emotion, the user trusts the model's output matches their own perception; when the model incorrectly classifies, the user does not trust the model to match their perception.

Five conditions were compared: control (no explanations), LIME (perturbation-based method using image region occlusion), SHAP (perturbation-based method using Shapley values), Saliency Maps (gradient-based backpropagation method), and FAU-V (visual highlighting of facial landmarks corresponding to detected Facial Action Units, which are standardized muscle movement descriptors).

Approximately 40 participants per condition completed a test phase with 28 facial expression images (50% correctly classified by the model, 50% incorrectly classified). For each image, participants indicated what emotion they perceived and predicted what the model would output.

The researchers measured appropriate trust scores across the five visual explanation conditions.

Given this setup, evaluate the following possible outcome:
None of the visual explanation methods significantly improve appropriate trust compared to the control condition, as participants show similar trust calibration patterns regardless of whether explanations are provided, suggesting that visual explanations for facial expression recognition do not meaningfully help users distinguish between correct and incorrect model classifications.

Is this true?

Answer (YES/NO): NO